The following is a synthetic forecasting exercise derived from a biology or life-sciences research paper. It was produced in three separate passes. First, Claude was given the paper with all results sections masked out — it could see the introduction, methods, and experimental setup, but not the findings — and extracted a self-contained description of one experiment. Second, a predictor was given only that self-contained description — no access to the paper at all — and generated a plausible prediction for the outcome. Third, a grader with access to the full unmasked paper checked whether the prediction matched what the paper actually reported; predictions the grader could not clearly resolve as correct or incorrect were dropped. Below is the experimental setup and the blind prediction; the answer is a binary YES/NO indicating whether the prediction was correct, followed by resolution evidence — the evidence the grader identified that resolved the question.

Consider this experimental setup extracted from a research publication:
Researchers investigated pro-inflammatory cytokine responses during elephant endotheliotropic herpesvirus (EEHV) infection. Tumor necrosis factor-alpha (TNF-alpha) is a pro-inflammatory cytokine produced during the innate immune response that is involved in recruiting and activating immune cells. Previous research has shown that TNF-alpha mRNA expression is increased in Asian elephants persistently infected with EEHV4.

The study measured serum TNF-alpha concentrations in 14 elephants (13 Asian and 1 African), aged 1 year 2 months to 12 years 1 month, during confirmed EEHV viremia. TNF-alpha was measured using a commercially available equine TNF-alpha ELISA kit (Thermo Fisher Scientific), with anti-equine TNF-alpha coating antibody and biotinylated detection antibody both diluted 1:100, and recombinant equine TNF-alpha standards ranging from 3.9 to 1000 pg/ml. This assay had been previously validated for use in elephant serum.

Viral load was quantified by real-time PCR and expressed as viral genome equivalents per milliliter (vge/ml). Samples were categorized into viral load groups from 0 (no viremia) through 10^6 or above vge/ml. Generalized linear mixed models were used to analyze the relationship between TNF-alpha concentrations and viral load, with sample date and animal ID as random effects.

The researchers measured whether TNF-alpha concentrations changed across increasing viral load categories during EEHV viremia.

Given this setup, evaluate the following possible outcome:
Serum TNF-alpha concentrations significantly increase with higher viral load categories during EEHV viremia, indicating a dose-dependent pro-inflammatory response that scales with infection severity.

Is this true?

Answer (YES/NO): NO